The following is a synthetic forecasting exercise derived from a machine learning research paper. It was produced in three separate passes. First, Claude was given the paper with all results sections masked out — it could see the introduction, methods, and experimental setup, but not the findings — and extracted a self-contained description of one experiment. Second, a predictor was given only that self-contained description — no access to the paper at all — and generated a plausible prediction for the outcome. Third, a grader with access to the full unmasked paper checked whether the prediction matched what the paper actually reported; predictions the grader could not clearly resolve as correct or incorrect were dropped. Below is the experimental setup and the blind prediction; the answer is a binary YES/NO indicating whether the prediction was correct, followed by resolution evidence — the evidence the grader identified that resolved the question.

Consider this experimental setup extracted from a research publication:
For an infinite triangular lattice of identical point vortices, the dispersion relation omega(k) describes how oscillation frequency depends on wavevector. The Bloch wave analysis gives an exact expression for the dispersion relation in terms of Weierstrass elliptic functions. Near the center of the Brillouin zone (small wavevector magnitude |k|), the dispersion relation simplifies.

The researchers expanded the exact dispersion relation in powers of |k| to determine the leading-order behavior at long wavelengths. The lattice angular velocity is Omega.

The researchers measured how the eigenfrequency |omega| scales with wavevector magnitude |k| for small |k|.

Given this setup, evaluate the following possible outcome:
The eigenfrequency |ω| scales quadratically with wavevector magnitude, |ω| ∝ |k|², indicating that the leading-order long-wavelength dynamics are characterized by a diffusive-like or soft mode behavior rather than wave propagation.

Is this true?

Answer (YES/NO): NO